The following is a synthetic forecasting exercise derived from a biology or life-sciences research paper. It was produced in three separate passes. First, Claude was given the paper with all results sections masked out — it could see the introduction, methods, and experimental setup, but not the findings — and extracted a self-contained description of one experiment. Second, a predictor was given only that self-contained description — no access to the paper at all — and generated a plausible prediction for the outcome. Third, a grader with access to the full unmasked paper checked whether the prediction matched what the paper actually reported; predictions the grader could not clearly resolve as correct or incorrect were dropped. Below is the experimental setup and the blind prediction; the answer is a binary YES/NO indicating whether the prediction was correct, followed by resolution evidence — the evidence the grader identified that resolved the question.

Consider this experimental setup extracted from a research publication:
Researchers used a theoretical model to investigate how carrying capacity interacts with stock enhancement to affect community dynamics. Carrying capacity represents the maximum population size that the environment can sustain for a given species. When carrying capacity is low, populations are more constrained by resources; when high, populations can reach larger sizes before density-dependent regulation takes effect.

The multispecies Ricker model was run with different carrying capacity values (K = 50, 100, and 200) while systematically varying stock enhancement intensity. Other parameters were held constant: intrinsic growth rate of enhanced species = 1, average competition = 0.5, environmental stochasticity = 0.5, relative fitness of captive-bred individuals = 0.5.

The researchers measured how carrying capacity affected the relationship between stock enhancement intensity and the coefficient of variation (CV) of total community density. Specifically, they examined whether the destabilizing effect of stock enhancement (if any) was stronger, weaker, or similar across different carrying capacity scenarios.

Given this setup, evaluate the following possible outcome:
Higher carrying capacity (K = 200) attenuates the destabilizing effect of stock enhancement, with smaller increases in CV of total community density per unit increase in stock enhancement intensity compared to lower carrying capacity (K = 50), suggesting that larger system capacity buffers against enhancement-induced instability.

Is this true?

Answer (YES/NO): YES